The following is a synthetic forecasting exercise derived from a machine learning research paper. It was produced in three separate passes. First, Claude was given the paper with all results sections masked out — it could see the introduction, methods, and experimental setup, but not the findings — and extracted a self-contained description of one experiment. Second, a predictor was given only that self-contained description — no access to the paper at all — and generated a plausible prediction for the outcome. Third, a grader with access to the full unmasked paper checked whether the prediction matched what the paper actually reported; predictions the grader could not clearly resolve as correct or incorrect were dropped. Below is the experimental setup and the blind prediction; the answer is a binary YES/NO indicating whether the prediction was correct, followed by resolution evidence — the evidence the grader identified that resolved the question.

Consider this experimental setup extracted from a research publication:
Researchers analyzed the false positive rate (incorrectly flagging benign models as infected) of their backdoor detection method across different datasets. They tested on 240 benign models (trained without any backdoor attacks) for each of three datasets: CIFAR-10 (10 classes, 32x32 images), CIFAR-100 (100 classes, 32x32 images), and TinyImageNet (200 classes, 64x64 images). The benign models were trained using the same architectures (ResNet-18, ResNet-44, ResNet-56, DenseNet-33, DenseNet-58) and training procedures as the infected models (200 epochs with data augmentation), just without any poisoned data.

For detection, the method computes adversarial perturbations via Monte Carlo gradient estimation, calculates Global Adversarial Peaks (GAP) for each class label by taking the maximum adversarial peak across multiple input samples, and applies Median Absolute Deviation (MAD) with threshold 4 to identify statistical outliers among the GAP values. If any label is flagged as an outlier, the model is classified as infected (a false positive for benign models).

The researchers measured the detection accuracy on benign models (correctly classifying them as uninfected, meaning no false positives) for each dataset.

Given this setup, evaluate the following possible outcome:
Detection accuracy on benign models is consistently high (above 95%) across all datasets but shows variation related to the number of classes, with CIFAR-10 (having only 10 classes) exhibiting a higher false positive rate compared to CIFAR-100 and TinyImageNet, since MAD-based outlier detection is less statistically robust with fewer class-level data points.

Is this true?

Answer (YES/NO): YES